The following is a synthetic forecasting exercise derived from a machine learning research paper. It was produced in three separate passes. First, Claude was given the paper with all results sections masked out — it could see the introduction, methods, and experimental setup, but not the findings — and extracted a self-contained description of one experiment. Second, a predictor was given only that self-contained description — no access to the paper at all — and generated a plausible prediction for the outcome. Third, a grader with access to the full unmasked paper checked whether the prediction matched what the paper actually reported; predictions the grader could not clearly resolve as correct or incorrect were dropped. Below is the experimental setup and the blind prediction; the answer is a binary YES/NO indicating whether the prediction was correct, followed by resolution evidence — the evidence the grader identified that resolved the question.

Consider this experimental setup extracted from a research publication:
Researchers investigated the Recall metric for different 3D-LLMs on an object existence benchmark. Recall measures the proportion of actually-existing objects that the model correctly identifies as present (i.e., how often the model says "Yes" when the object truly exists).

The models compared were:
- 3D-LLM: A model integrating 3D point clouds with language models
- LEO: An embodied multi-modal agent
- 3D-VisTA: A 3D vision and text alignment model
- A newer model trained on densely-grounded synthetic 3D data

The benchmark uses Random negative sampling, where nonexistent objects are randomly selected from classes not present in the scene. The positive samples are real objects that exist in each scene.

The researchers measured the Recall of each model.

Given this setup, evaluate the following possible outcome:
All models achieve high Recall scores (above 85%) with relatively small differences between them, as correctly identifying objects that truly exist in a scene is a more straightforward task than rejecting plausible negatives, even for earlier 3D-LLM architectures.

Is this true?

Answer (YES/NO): NO